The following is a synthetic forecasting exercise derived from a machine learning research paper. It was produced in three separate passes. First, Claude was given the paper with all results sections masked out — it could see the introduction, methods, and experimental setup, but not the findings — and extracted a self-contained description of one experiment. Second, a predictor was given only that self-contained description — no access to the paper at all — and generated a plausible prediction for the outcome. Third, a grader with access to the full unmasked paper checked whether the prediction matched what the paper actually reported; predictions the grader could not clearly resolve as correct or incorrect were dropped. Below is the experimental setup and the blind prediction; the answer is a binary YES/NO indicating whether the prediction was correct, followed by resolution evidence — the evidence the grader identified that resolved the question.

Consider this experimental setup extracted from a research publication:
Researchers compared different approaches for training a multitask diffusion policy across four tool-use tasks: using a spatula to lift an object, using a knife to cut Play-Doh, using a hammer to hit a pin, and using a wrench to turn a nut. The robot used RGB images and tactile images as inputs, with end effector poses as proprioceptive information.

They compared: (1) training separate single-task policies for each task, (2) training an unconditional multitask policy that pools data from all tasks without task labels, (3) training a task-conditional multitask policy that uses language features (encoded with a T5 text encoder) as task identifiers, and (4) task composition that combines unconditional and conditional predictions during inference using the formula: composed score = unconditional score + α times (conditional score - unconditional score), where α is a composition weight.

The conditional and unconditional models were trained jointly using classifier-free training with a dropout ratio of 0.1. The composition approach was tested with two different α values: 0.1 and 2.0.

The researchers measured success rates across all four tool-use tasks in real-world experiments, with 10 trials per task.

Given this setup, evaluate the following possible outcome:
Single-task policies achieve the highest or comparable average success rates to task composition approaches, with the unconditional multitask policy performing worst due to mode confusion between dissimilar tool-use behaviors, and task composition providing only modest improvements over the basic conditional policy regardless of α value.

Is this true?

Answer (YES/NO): YES